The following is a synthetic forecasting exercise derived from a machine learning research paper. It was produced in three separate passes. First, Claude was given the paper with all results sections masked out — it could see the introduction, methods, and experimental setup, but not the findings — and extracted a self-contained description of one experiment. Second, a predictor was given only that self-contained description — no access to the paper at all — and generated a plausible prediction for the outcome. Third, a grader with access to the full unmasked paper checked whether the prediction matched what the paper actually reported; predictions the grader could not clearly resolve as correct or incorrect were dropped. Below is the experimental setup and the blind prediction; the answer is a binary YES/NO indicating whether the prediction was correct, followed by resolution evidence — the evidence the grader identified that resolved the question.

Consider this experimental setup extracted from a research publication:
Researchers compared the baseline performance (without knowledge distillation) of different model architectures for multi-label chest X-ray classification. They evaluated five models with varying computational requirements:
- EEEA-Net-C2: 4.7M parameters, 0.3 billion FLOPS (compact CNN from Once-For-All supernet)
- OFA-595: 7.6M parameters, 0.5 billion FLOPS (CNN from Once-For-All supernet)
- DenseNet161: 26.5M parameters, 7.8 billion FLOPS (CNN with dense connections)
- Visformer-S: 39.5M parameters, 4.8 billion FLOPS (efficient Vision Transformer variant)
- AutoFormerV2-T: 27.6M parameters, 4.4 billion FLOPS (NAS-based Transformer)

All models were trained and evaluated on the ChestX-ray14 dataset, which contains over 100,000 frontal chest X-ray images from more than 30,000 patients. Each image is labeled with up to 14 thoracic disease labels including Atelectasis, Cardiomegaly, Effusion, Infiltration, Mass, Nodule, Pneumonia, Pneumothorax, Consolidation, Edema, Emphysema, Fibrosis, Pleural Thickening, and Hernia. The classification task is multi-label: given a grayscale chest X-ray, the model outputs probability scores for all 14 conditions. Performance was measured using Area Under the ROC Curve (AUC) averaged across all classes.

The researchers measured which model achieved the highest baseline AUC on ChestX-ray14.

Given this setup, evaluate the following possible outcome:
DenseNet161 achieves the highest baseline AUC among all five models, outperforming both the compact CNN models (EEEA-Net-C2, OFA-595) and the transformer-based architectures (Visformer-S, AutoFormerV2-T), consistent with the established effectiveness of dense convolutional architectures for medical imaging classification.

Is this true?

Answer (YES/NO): YES